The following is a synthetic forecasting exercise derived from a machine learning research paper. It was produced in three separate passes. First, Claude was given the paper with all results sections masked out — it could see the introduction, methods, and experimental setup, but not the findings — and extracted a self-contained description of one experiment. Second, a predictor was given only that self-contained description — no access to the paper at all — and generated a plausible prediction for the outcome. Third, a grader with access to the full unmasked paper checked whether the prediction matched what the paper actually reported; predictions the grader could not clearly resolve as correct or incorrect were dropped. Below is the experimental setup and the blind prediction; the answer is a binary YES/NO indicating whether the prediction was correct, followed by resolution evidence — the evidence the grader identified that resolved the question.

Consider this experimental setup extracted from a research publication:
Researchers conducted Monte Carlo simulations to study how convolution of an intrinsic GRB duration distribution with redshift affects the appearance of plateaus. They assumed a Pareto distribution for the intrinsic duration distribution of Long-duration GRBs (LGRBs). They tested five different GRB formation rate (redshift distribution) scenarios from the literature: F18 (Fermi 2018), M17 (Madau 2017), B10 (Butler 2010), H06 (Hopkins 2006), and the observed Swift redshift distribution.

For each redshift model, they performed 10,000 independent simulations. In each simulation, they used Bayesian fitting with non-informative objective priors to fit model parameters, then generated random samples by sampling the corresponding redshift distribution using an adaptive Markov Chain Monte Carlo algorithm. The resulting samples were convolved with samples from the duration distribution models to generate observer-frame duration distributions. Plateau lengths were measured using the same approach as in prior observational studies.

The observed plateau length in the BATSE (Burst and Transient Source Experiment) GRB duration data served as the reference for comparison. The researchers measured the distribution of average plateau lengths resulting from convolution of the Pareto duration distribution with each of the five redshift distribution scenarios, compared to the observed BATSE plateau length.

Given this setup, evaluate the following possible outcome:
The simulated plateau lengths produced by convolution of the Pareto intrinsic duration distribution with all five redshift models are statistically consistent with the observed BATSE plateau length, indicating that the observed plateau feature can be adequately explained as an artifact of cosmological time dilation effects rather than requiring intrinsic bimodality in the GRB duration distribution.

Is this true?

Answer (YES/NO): NO